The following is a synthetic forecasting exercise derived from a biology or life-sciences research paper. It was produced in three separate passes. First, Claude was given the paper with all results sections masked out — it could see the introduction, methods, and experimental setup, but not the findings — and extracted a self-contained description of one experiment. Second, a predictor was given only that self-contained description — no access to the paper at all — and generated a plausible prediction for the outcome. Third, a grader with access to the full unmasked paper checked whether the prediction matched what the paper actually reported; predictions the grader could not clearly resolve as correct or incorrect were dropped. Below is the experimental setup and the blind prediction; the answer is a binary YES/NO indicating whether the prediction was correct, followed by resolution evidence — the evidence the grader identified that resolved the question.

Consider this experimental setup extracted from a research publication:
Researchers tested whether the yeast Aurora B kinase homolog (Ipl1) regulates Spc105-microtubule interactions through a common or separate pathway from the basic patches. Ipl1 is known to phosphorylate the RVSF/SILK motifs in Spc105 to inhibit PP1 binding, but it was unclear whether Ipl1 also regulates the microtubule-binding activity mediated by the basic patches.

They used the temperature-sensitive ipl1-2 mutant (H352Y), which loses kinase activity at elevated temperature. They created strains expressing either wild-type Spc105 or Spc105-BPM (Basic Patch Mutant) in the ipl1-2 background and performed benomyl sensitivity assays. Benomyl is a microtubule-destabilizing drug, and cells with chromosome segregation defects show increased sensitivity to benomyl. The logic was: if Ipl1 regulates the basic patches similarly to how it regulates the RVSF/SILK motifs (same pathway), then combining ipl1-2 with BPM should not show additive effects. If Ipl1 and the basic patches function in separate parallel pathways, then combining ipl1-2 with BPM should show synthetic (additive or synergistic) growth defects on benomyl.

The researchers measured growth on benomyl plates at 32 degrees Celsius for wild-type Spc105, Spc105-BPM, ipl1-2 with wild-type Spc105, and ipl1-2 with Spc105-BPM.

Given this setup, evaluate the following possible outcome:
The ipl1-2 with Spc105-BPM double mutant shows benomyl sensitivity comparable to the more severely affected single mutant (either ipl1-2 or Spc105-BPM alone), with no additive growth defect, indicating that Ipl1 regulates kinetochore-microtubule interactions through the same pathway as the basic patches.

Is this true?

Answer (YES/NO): NO